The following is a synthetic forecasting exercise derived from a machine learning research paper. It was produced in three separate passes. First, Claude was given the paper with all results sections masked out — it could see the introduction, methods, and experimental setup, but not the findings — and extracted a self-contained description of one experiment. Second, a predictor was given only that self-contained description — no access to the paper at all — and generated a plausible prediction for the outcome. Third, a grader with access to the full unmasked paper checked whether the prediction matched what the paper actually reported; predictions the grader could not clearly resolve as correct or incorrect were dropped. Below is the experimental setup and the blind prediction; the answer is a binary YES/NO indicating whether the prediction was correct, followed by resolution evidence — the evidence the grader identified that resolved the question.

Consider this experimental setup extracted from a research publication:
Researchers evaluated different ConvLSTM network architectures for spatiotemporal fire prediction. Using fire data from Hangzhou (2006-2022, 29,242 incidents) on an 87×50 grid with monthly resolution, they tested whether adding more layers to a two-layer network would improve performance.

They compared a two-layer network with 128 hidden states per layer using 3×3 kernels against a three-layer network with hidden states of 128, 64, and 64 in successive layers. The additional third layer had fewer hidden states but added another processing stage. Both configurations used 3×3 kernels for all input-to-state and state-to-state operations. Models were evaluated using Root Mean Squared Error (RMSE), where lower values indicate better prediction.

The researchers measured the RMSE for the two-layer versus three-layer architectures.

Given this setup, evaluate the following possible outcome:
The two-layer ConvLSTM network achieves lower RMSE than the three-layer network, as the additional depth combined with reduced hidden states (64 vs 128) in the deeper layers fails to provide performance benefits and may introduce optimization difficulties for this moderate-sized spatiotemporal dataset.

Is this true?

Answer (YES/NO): NO